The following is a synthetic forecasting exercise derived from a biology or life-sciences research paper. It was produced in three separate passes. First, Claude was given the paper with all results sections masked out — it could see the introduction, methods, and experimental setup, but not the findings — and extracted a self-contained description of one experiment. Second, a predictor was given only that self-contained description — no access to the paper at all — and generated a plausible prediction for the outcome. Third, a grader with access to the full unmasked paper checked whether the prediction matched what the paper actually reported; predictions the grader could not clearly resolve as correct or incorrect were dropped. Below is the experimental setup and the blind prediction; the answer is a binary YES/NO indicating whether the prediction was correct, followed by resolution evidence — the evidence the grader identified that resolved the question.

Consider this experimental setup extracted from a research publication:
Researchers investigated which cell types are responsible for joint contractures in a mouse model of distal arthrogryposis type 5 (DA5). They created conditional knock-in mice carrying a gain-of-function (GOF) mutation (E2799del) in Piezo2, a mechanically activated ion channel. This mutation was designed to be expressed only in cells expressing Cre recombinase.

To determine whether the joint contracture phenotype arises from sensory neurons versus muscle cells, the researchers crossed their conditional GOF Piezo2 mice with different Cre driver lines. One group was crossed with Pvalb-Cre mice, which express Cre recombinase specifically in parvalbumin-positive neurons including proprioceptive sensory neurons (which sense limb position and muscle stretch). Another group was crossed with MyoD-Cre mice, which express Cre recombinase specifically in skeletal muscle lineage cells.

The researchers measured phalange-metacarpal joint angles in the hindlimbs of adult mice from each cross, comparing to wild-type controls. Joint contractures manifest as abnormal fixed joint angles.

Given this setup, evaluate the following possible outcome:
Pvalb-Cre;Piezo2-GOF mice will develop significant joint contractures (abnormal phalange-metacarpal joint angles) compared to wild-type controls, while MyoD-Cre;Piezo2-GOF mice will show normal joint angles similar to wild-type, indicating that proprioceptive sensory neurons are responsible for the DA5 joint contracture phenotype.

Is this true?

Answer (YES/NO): NO